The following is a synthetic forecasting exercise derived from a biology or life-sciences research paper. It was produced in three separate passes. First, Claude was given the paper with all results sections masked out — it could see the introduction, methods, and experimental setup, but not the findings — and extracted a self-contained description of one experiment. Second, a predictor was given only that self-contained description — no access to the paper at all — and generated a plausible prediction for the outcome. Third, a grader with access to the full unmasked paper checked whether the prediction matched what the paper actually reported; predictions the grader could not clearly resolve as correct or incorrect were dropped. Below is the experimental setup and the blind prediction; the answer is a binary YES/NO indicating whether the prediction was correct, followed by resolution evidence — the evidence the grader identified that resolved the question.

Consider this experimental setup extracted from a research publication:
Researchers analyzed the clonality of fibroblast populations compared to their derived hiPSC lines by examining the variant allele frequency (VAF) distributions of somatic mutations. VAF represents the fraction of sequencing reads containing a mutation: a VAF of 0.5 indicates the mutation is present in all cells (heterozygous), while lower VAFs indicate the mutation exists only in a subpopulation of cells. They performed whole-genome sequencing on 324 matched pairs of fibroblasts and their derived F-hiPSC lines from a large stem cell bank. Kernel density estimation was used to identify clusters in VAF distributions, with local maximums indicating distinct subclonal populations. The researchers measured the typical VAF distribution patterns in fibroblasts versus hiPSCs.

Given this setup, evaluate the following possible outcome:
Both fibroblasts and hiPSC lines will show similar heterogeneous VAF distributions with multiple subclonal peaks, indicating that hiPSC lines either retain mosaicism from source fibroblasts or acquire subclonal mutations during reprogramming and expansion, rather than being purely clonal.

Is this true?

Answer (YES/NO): NO